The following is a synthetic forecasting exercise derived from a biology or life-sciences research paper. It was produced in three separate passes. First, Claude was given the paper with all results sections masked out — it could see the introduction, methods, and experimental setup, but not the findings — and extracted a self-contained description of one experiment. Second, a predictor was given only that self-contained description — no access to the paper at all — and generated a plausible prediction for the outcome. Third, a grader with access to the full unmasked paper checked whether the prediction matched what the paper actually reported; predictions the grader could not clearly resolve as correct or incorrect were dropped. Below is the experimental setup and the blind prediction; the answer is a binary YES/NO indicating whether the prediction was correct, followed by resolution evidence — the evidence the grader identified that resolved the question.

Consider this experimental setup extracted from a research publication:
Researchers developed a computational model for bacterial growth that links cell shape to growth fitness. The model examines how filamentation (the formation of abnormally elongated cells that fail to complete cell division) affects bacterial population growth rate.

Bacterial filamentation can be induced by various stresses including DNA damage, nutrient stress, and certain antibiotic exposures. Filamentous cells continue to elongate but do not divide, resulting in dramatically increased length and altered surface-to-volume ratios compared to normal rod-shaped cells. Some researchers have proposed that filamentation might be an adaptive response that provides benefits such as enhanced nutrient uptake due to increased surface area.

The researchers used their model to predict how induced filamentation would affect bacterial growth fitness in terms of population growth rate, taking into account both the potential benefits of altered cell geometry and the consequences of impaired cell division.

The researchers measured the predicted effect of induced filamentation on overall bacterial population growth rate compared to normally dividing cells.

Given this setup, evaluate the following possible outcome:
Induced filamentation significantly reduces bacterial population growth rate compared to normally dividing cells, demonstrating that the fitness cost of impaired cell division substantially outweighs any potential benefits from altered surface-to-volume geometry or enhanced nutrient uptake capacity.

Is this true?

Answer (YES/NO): YES